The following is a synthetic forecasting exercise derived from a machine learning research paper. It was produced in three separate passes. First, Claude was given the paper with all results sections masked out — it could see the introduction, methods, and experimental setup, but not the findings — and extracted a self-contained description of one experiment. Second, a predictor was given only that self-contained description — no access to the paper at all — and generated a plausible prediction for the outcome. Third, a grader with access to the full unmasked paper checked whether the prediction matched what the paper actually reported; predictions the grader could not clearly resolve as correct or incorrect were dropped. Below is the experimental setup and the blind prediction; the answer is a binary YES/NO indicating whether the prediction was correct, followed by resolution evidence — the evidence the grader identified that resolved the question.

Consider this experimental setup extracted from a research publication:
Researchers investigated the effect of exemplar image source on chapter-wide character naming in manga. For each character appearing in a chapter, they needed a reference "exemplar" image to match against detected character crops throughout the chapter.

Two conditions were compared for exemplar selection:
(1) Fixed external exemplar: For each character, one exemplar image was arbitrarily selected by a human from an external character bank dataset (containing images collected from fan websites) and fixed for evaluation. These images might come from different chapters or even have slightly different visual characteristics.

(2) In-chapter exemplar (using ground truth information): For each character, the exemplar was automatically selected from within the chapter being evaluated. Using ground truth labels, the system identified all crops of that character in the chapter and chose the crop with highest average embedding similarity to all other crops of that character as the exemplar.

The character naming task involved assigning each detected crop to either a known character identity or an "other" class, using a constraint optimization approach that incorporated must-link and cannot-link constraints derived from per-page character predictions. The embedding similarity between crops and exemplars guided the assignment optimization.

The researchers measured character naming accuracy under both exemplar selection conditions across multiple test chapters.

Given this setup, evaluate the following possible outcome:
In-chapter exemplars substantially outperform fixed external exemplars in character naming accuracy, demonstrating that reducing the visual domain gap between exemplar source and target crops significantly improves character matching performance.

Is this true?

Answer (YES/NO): YES